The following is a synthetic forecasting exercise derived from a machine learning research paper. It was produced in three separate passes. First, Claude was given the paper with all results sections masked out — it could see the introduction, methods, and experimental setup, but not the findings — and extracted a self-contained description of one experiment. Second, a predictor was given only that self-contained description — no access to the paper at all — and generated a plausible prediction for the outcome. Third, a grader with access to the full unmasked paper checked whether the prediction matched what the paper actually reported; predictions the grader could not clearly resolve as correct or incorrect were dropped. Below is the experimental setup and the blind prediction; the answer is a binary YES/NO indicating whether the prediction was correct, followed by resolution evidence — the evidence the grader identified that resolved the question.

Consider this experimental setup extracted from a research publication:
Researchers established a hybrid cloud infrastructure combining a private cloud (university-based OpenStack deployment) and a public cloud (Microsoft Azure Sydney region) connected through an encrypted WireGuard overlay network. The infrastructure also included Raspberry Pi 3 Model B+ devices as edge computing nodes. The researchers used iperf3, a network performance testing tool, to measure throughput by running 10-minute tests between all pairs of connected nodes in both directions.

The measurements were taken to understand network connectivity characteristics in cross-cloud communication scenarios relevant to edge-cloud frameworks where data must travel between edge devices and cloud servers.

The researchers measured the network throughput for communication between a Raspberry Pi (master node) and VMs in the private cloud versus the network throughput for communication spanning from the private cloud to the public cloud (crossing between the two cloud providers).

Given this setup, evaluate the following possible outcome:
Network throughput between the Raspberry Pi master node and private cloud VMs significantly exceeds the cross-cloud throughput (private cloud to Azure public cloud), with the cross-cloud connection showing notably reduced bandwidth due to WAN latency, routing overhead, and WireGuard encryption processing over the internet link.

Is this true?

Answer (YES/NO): YES